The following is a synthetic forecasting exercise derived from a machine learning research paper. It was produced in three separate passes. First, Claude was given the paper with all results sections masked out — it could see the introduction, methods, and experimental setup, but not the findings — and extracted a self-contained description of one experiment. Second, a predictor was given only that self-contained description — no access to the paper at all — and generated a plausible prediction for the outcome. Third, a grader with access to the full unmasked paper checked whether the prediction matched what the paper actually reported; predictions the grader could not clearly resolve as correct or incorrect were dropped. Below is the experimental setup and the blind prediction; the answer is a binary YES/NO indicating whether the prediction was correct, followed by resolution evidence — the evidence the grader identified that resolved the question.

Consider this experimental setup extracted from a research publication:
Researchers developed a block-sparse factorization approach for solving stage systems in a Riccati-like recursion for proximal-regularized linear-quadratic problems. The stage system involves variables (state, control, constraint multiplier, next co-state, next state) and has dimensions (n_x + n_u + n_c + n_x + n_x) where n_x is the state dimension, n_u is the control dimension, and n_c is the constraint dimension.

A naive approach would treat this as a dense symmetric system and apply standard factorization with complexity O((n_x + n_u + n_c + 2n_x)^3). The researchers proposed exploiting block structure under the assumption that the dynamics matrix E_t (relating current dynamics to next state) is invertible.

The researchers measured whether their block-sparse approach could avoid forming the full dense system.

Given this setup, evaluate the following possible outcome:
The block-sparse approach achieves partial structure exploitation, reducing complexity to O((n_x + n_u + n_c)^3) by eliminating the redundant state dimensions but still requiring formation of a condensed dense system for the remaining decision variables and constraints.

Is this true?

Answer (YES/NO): YES